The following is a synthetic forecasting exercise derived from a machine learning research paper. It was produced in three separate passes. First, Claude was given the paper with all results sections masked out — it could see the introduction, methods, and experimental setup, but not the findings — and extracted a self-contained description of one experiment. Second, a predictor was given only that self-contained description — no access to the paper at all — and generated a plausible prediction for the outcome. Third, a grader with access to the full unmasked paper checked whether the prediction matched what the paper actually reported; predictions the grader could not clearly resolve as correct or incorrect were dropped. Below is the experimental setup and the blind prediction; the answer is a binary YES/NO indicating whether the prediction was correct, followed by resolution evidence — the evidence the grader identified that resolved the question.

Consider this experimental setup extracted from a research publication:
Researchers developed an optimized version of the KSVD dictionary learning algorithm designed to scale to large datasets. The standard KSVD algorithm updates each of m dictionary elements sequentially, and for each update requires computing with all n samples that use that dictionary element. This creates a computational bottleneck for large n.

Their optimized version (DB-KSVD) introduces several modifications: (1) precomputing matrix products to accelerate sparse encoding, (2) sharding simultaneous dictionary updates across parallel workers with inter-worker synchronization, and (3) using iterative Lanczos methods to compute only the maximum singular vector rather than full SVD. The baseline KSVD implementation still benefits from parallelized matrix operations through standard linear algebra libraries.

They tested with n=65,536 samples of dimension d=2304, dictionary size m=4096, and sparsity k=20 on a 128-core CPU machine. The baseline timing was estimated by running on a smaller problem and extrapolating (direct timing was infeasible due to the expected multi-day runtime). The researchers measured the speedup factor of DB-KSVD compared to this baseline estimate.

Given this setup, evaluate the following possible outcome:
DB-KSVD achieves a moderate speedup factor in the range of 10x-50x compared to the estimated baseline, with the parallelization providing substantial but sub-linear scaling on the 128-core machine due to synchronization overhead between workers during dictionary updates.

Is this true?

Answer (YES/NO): NO